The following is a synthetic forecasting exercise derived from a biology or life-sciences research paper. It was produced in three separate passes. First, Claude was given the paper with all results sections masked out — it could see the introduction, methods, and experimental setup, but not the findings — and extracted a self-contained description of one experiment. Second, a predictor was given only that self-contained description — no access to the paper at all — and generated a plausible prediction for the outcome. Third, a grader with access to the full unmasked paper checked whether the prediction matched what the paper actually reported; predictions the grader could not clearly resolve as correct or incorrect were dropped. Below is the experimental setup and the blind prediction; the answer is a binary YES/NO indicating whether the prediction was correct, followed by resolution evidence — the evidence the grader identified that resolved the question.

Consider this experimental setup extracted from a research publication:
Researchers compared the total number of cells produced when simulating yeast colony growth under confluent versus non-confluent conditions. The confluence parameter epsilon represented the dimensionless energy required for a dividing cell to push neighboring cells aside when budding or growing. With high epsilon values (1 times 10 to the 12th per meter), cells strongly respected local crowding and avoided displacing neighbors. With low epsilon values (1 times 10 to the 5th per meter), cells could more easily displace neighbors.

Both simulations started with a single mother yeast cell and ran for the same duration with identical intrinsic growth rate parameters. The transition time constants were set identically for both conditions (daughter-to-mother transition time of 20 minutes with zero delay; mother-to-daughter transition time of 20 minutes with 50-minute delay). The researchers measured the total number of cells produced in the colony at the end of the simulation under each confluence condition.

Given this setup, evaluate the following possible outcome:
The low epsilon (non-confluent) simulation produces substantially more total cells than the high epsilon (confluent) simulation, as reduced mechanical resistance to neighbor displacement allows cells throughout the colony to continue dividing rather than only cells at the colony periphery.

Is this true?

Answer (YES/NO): YES